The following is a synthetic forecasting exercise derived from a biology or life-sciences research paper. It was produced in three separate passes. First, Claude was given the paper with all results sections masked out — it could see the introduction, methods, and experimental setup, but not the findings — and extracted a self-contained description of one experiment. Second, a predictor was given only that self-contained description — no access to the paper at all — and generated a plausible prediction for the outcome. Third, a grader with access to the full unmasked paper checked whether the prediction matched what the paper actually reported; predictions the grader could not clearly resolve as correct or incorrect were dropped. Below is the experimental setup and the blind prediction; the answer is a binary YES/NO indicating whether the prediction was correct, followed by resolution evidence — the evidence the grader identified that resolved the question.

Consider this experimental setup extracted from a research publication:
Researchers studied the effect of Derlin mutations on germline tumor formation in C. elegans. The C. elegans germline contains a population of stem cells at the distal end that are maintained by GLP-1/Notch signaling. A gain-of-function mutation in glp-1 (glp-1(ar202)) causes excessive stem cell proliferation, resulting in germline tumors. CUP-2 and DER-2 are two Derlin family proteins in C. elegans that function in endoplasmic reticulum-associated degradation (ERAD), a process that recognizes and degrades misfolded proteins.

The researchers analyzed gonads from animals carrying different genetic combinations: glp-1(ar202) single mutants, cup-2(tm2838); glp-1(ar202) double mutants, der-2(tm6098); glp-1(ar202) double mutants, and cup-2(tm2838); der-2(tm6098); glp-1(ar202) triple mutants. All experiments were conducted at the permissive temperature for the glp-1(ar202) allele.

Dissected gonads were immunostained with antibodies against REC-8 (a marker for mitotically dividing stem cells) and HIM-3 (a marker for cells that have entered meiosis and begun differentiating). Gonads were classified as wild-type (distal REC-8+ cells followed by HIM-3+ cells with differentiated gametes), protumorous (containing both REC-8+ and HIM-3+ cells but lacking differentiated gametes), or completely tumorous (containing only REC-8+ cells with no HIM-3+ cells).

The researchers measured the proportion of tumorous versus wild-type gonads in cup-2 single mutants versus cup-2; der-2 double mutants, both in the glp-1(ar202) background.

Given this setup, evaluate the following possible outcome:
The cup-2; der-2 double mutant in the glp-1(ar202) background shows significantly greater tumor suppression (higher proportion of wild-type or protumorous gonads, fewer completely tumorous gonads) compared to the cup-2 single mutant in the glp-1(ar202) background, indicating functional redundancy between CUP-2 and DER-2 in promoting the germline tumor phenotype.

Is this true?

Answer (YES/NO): YES